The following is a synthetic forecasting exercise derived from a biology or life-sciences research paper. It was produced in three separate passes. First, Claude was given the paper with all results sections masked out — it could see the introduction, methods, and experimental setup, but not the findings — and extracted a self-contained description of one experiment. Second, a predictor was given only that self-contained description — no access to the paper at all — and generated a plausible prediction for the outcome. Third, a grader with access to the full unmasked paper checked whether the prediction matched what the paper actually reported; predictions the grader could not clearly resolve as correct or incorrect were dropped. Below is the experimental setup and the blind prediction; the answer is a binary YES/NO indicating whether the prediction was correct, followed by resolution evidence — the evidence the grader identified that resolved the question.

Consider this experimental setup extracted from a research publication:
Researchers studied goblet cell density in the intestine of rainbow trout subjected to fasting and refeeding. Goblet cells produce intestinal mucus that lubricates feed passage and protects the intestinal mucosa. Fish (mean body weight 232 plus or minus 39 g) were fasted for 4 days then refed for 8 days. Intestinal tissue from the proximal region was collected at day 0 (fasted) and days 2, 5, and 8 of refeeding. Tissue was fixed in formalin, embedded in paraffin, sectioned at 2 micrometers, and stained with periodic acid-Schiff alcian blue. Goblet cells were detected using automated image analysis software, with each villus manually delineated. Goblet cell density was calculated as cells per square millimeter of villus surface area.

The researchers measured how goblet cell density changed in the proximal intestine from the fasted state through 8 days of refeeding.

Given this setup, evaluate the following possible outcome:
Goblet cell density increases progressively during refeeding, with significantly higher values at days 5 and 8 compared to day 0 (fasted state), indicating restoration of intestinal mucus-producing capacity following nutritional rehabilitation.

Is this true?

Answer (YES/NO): NO